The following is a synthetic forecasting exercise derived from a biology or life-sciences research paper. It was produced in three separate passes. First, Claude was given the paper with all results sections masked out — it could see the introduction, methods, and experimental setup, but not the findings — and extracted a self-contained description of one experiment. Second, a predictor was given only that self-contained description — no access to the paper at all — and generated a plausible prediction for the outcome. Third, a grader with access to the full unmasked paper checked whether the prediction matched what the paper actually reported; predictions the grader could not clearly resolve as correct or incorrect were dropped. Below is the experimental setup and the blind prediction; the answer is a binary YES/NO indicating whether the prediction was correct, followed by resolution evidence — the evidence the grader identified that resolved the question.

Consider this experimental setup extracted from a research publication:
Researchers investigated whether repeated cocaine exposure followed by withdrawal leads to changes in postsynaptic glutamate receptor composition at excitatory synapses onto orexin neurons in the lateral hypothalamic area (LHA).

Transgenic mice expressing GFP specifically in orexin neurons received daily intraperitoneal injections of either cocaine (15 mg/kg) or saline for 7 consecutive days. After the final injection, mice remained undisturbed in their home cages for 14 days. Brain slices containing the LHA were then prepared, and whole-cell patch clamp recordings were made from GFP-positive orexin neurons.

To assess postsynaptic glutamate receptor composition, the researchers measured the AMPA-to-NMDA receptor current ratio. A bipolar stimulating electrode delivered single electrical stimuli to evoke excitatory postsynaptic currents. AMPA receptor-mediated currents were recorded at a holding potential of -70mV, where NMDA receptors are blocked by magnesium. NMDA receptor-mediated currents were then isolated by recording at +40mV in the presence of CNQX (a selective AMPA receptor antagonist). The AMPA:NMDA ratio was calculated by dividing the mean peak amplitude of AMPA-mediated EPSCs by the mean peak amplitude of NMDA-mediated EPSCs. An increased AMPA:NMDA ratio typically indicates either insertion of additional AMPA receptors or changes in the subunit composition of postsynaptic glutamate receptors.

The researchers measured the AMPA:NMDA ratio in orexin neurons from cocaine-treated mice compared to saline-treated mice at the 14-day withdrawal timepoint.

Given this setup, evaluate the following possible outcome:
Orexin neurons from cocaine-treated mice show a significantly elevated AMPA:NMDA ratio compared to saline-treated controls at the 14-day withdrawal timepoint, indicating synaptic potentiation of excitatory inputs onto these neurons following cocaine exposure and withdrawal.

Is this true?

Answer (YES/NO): YES